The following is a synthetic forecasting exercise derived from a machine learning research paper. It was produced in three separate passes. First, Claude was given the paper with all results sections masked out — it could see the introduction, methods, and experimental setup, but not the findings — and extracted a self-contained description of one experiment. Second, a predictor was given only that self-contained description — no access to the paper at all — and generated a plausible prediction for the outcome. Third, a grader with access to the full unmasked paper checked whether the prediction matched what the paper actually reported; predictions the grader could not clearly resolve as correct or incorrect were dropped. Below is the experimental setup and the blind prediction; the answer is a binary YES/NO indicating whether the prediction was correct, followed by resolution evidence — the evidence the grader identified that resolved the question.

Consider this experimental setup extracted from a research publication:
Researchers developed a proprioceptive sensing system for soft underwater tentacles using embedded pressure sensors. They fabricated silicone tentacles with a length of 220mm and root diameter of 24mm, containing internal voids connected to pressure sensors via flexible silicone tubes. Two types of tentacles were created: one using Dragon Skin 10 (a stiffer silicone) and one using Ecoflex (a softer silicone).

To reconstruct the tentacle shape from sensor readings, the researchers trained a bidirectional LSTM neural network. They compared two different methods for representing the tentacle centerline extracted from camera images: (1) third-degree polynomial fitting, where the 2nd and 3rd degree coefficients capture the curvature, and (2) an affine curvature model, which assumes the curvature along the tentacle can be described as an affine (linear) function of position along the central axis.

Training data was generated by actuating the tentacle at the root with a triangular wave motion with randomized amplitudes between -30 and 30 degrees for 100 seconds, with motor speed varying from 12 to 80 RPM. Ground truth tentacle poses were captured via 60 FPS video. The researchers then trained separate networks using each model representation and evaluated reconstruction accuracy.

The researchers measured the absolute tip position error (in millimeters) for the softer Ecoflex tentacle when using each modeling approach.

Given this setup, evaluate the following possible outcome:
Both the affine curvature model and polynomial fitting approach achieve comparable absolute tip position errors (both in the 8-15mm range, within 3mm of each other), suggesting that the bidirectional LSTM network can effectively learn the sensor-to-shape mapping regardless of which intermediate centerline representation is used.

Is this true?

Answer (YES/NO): NO